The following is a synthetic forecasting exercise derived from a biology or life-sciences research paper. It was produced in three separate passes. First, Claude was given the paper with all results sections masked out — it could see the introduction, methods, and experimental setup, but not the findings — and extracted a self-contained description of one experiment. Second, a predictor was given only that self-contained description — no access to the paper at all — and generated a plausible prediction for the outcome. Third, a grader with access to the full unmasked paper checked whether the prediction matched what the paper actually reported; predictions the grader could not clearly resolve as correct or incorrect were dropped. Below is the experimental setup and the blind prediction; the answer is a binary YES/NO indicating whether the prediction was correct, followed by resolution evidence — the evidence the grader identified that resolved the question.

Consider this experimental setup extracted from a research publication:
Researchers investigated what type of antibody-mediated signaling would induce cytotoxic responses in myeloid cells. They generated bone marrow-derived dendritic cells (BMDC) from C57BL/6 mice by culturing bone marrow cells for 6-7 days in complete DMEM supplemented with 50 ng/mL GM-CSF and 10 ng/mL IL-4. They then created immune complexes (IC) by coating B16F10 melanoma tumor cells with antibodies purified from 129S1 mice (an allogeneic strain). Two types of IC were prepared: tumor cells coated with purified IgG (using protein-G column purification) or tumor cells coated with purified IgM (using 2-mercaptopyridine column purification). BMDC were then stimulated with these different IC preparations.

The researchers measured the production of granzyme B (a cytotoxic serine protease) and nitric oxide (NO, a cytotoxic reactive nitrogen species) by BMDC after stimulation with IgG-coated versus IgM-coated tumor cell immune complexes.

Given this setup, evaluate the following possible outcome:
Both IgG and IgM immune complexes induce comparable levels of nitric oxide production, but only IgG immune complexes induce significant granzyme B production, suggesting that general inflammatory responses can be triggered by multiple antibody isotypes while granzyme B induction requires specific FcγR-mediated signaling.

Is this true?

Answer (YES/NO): NO